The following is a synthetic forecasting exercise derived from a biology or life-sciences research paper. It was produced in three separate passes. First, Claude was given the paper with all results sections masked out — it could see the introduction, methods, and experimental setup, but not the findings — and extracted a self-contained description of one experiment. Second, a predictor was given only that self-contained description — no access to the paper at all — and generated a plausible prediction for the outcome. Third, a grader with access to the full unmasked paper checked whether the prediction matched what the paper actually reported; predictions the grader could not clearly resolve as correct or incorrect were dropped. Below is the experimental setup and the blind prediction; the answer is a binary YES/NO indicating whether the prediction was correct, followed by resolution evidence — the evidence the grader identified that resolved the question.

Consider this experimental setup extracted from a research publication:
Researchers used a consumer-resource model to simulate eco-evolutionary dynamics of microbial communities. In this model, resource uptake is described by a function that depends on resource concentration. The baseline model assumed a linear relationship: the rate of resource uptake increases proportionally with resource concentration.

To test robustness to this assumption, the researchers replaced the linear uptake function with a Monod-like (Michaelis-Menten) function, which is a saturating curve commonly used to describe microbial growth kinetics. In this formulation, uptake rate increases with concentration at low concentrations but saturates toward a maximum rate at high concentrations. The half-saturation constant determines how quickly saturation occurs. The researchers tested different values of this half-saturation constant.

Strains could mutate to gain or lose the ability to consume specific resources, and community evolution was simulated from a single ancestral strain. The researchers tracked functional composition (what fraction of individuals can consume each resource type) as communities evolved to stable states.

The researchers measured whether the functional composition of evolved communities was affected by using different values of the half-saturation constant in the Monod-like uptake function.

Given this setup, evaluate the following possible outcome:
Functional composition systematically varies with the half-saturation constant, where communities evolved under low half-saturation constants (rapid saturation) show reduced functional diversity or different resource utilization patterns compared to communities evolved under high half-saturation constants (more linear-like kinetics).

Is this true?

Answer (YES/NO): NO